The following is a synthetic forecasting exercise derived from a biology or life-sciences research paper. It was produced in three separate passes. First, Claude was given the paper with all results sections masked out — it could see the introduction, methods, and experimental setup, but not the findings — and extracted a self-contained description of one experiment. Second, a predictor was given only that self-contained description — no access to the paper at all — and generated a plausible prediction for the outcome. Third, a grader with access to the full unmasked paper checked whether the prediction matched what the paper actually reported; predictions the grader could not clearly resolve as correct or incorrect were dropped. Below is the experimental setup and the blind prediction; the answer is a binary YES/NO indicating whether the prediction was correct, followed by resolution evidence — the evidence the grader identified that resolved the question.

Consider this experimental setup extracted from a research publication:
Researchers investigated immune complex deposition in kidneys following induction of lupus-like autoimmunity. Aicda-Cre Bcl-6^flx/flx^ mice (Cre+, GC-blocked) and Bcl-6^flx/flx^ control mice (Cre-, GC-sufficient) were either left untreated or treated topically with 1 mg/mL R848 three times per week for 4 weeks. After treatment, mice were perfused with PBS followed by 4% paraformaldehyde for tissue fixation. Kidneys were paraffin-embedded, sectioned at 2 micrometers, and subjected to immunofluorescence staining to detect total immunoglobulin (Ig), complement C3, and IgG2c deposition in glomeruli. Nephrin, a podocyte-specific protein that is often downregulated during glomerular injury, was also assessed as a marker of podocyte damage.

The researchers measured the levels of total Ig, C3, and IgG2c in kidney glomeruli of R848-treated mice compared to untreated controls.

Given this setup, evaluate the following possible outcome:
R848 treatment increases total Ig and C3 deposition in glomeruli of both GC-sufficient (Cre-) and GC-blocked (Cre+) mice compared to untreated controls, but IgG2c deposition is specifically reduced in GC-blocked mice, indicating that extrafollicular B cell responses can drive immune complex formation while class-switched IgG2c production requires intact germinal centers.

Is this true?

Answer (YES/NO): NO